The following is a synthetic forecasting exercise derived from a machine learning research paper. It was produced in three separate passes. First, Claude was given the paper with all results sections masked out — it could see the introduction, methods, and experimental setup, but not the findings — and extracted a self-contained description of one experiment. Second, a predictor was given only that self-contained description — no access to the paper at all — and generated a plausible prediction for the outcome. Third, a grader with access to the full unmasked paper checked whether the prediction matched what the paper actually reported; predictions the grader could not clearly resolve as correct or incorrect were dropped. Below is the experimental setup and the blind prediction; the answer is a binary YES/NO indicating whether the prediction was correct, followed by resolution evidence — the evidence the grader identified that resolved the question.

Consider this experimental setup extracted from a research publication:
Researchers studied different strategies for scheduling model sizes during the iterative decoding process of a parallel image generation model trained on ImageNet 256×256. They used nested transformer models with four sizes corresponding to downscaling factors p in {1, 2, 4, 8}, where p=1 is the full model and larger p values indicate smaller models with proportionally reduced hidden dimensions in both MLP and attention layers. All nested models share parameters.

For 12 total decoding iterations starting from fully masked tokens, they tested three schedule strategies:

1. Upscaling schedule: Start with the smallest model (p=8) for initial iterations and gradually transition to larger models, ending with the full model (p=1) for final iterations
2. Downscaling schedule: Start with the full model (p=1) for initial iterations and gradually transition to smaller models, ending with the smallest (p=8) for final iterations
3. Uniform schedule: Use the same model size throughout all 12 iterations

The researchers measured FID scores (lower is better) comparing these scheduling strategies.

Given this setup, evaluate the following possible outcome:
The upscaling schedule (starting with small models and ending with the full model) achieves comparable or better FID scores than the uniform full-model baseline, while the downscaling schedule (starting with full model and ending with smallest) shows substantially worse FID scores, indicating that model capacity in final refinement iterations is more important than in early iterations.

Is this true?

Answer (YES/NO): NO